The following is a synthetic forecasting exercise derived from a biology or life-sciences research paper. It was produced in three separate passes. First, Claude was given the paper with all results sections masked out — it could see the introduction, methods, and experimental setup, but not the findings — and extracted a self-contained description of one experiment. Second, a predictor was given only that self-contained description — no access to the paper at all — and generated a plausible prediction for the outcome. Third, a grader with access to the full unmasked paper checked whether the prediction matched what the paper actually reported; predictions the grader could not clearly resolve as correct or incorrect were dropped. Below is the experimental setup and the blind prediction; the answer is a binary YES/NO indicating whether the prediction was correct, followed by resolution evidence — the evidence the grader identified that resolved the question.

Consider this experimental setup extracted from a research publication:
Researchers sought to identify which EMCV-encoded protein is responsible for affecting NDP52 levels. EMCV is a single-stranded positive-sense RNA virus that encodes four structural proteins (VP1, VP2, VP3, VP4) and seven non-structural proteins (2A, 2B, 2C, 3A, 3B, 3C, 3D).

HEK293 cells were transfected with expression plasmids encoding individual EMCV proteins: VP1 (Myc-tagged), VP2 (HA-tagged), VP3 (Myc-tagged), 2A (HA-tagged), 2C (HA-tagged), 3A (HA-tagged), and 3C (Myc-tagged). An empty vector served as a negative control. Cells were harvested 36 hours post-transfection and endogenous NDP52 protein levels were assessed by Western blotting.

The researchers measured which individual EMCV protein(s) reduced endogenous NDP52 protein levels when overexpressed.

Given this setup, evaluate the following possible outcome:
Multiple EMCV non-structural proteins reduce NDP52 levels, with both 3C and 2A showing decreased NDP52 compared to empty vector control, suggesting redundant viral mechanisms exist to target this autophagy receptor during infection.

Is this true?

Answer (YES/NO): NO